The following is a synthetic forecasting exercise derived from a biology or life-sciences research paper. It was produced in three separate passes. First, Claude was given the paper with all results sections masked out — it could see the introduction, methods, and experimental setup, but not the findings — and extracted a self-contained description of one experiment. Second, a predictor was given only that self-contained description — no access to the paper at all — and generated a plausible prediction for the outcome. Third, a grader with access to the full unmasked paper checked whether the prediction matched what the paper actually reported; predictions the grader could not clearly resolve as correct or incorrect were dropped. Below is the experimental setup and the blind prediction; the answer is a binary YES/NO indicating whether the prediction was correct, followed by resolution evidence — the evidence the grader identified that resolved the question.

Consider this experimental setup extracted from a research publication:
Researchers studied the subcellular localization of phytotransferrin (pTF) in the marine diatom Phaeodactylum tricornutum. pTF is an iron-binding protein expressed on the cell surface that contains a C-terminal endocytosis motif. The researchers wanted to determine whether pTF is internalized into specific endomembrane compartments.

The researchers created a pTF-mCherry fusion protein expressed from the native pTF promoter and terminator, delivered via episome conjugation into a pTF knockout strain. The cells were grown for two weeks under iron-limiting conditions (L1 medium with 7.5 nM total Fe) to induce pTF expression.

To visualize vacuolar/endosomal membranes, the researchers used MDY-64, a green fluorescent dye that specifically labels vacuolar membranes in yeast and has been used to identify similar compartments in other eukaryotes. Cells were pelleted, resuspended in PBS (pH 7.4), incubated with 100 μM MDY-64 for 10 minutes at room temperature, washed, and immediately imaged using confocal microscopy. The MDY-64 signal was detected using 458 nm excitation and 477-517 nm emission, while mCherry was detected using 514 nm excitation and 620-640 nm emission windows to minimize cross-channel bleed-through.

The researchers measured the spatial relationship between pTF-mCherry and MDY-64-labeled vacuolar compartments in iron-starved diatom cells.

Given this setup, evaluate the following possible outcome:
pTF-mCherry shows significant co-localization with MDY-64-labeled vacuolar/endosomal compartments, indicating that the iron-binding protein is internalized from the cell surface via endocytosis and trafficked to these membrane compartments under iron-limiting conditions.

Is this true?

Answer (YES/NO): YES